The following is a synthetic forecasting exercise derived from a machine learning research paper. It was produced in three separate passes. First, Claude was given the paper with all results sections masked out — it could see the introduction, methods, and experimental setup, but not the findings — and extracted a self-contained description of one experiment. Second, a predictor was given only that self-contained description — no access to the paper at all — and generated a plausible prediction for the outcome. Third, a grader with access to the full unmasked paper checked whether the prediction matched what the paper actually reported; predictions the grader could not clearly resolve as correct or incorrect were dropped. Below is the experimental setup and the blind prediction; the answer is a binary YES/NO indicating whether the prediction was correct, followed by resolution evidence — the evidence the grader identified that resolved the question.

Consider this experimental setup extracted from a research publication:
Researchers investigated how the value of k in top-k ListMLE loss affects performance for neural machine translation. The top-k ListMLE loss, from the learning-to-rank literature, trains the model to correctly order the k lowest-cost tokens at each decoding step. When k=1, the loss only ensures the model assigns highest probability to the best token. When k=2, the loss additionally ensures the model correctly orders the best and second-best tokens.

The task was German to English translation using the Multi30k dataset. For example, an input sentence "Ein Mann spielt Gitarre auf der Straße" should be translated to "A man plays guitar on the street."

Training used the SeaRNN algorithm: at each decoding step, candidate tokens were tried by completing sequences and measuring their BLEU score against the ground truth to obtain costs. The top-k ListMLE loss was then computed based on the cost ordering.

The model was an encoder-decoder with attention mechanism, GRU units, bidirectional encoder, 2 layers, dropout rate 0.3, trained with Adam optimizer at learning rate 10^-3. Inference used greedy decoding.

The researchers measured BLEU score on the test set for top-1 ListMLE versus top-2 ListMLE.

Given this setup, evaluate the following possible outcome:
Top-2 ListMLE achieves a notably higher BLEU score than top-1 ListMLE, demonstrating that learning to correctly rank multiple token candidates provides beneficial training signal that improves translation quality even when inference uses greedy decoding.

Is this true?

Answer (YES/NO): NO